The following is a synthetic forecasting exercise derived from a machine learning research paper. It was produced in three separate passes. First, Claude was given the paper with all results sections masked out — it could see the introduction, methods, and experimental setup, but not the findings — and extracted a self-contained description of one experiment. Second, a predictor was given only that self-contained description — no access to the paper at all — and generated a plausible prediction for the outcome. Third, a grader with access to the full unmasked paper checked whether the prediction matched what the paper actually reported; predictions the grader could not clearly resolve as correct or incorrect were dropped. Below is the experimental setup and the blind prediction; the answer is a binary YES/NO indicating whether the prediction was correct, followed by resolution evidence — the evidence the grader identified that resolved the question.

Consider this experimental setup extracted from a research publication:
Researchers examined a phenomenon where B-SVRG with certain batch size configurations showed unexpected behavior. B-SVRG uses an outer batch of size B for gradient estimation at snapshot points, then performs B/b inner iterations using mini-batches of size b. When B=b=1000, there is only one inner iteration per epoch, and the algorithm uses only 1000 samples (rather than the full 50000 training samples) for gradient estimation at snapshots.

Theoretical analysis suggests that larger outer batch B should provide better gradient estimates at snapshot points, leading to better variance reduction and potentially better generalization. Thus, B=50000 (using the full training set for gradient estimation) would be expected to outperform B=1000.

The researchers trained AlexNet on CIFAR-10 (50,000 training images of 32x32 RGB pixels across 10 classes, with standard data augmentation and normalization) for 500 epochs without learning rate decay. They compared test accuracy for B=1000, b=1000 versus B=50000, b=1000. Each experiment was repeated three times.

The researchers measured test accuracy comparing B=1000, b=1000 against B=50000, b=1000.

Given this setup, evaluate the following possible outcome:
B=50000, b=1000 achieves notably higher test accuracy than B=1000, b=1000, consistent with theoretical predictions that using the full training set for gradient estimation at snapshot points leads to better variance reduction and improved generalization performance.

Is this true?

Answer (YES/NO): NO